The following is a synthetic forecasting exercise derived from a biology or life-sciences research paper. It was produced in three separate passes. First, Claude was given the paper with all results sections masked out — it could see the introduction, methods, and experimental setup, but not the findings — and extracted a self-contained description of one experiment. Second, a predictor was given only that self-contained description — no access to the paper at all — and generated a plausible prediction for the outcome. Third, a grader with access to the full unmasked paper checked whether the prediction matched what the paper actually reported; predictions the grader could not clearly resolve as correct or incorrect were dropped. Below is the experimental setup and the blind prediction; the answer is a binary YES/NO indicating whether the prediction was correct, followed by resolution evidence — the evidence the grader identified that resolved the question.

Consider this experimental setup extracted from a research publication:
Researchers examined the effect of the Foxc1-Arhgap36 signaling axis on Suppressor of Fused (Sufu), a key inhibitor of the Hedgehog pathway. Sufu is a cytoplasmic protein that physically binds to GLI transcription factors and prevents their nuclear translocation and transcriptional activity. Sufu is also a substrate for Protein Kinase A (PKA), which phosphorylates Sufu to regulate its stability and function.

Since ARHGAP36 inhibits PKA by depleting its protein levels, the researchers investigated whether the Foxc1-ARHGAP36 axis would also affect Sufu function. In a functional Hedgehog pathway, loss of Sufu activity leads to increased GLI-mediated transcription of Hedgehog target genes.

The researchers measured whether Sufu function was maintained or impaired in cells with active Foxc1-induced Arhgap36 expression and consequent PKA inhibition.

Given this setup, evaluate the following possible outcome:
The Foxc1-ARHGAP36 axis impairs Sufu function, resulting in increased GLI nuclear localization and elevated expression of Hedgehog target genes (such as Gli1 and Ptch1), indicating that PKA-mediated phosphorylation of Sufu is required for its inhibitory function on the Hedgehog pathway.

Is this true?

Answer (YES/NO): NO